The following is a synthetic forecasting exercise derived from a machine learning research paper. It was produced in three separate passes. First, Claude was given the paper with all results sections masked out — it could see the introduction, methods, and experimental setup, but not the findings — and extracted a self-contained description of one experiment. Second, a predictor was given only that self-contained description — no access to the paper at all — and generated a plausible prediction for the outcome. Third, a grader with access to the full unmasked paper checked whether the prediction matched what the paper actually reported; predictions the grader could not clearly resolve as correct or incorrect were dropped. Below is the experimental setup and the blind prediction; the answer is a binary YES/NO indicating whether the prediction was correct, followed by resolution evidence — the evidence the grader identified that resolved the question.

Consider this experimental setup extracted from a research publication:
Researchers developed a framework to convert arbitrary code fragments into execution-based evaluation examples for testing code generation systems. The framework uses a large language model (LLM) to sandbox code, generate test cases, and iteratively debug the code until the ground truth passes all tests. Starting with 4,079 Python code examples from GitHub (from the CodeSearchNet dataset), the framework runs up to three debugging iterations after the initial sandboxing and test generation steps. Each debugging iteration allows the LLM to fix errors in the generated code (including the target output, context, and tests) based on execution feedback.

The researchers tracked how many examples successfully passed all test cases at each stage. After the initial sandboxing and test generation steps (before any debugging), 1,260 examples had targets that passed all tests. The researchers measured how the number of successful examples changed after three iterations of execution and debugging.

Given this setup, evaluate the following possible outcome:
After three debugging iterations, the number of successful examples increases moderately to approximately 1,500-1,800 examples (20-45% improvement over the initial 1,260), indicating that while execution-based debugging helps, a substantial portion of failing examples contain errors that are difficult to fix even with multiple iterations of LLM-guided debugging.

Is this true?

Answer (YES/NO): NO